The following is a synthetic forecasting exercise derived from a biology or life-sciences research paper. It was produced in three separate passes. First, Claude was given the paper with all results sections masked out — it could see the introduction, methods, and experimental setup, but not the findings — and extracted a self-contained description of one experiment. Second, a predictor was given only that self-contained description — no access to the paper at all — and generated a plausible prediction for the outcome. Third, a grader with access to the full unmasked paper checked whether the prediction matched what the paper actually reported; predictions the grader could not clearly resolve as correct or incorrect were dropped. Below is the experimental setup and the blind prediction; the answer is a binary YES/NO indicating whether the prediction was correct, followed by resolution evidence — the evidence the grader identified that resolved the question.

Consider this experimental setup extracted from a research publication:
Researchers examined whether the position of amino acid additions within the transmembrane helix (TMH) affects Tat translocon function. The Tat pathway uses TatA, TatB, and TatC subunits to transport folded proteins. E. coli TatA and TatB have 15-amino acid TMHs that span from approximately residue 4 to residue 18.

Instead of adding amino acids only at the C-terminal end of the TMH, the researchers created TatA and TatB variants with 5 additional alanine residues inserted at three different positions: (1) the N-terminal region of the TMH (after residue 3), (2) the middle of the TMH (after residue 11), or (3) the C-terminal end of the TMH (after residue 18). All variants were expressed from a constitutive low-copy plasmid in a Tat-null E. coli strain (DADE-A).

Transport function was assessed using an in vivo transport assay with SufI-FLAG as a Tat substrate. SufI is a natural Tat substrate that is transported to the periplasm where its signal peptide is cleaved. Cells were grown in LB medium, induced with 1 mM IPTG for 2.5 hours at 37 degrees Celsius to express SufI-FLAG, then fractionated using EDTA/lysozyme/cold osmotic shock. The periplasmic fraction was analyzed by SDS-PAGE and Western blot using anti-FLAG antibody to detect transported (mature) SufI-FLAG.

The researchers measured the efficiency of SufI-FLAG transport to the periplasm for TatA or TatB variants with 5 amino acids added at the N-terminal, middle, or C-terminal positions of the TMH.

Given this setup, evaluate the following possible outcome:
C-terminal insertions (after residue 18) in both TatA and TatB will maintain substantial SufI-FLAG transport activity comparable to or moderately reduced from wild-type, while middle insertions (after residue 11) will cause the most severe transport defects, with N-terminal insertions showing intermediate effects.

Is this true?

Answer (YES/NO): NO